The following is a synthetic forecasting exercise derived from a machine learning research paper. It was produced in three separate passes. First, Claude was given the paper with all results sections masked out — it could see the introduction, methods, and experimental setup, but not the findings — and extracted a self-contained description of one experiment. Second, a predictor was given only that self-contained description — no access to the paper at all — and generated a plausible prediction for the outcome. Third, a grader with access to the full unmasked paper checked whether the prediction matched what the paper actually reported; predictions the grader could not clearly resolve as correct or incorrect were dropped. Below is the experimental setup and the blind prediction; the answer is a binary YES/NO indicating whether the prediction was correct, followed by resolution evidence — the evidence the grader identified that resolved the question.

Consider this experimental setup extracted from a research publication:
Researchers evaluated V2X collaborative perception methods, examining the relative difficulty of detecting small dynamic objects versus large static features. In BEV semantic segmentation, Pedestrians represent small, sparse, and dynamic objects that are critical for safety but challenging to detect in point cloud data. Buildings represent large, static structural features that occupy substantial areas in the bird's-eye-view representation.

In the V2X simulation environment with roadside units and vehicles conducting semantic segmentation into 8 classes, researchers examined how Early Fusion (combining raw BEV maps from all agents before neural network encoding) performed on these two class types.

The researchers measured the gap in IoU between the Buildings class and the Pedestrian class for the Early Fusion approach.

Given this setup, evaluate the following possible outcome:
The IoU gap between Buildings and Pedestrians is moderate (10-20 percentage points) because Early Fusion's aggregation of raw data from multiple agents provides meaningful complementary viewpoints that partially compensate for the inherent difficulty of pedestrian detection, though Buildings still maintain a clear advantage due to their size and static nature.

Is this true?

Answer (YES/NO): NO